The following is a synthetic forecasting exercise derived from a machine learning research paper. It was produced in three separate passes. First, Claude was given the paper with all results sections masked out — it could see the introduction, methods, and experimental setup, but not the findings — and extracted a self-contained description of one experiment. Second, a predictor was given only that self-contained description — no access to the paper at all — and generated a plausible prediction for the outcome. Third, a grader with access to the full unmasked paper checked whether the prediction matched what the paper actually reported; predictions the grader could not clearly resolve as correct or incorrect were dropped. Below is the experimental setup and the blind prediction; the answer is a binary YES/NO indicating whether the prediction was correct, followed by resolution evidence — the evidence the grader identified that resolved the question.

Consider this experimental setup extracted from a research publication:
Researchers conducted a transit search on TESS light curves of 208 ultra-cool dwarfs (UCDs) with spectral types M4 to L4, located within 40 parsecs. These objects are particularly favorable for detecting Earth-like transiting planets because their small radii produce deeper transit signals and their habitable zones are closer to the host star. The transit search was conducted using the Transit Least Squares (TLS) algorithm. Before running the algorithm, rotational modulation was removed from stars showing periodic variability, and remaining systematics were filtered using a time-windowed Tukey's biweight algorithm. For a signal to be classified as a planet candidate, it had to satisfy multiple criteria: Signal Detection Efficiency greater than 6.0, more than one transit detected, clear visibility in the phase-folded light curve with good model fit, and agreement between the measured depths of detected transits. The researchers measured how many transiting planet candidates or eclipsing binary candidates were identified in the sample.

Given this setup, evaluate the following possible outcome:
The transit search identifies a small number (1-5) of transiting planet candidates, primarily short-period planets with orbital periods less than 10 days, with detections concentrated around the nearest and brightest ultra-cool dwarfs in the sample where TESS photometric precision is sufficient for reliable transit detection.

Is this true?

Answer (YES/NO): NO